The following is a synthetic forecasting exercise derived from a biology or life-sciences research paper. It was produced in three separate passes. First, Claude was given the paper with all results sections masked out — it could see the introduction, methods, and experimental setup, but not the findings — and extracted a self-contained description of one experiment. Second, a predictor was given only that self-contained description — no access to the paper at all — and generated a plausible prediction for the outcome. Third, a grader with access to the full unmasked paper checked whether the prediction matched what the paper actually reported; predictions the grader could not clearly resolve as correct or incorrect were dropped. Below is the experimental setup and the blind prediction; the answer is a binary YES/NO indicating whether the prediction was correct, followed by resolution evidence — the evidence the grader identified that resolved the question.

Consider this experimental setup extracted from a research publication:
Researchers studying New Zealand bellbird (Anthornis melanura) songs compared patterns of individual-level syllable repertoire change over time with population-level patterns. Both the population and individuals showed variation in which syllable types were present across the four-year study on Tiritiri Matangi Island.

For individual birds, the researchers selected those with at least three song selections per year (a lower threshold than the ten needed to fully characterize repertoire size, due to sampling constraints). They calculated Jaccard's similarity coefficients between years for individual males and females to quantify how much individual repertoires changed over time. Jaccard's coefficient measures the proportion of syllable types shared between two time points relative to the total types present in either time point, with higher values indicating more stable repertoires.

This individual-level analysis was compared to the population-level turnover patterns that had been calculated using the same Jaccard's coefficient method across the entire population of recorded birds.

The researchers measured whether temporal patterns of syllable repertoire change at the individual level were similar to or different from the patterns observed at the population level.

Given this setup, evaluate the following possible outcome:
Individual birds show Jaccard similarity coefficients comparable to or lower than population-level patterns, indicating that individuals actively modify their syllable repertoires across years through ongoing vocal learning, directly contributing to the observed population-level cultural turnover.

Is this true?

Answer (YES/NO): NO